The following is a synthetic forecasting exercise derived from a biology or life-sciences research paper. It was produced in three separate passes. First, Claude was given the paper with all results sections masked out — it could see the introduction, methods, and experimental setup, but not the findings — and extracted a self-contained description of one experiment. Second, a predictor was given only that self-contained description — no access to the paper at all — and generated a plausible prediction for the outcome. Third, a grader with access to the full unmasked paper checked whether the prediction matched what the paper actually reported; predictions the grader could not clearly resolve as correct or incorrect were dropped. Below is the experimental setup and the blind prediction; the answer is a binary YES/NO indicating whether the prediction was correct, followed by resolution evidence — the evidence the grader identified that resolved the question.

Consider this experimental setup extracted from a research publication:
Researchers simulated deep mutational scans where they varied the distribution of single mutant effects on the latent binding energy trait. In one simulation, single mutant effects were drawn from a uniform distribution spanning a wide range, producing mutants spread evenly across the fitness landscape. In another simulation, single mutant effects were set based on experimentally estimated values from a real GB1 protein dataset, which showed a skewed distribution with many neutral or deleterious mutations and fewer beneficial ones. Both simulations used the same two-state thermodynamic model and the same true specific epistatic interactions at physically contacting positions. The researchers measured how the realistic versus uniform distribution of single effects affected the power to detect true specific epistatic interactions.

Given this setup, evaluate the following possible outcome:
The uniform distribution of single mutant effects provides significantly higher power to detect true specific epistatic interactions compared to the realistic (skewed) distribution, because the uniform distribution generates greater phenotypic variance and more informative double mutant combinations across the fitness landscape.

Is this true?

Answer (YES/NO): YES